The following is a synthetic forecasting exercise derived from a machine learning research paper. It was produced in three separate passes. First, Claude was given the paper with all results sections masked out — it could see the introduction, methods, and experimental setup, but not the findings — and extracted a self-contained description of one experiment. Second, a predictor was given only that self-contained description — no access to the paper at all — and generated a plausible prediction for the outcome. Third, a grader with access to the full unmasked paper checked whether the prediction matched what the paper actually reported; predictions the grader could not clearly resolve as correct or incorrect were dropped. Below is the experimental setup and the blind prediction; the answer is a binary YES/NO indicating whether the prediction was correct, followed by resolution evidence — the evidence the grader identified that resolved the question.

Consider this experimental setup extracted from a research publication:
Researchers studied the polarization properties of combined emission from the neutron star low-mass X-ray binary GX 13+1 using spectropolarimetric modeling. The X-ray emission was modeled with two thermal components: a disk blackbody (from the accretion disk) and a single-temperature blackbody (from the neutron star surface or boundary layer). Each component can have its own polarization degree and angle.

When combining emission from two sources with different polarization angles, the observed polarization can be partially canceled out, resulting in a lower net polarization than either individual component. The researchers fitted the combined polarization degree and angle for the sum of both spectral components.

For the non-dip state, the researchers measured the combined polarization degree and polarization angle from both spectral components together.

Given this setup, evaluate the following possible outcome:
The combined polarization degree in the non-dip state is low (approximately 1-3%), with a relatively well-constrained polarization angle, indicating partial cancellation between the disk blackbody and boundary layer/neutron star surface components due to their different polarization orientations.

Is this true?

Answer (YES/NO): YES